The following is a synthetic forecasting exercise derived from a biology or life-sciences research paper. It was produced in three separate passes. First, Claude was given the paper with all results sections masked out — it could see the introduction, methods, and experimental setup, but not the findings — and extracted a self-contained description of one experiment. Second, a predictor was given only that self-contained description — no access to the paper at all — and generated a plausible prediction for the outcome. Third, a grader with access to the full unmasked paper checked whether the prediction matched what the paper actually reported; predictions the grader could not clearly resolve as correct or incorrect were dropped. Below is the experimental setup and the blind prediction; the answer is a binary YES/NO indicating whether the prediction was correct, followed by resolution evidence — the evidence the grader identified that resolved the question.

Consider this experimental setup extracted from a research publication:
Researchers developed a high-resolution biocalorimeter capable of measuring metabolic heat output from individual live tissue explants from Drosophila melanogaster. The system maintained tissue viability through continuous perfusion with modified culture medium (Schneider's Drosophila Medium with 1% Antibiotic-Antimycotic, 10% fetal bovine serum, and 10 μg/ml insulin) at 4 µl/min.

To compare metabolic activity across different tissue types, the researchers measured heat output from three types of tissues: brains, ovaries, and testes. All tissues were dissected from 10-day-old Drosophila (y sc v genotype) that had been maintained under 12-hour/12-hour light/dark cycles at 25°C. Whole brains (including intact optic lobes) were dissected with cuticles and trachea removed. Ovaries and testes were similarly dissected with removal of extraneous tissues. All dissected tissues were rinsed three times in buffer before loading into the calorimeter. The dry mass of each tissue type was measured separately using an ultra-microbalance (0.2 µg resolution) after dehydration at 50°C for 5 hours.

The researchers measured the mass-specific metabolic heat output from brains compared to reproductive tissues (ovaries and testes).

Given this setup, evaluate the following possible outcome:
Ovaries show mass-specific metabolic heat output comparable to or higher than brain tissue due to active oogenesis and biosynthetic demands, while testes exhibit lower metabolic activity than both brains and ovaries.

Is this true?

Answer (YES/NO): NO